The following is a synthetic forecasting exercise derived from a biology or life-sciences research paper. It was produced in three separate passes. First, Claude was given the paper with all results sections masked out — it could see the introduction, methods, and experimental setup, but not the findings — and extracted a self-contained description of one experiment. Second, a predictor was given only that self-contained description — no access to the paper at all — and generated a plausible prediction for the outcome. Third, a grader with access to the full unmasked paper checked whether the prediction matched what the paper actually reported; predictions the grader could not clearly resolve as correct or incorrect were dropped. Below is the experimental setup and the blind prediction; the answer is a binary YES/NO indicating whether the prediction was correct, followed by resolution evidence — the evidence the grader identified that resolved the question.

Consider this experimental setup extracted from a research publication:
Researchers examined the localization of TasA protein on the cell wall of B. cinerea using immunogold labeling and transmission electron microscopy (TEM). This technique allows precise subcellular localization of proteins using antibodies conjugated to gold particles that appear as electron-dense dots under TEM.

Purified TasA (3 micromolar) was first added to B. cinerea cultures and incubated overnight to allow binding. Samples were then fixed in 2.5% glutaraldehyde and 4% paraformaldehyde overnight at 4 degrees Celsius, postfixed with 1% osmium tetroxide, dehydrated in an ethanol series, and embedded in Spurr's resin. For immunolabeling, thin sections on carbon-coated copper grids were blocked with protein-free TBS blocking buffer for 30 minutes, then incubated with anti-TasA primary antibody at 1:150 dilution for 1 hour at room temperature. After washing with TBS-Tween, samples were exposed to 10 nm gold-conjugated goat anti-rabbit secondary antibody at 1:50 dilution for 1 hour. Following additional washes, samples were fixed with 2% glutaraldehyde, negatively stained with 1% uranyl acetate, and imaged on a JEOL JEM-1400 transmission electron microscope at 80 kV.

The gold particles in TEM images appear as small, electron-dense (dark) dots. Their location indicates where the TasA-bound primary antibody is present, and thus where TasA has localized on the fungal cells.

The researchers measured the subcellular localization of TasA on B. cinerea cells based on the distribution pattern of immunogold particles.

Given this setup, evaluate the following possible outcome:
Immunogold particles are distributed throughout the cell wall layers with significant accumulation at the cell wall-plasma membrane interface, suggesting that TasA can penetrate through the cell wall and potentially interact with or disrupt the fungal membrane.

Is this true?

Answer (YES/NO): NO